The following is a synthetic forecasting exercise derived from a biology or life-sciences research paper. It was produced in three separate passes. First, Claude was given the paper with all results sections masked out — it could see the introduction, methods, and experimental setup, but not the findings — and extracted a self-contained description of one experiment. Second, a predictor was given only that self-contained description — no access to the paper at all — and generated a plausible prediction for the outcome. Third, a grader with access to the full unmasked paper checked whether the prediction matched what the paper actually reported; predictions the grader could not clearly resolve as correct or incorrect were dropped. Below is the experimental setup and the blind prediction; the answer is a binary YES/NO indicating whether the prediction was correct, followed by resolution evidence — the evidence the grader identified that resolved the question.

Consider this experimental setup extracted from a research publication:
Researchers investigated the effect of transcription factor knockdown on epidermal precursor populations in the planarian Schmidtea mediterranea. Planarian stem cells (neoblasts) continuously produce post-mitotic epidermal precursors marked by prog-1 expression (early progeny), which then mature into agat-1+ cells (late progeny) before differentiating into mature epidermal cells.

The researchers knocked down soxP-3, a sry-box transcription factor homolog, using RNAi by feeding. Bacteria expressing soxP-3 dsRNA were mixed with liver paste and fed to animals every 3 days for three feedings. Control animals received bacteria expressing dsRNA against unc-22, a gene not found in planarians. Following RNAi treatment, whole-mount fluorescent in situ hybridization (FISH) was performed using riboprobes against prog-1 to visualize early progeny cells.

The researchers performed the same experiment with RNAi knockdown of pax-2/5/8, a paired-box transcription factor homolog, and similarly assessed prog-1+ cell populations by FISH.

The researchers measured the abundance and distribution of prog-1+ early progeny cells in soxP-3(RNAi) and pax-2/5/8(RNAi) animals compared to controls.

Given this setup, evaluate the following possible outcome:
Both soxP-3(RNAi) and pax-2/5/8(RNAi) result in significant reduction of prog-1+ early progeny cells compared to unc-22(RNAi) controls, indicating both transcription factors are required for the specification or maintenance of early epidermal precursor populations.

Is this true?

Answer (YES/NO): YES